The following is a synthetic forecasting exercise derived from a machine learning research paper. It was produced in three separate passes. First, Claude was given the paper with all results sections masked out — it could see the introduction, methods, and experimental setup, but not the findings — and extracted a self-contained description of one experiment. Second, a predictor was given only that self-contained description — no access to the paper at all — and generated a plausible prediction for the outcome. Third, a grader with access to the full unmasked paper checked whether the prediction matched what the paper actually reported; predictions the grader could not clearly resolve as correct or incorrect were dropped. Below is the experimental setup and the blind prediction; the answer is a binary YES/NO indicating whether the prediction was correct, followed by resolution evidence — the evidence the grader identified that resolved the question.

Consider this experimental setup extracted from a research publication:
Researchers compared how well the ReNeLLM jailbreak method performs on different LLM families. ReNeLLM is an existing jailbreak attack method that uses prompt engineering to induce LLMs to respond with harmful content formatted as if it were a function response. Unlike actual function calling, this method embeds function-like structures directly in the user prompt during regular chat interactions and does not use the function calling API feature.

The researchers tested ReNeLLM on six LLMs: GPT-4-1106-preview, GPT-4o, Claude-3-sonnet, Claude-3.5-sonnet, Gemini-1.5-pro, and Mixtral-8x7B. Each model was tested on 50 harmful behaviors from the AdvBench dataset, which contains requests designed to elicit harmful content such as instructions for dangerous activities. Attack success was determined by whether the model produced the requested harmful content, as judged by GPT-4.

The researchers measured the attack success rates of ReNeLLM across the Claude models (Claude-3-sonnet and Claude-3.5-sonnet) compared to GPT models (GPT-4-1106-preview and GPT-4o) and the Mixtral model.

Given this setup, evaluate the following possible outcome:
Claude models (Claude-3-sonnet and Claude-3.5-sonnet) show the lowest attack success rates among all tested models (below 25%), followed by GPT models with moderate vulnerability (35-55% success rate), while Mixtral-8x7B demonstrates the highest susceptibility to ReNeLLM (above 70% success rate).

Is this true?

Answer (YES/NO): NO